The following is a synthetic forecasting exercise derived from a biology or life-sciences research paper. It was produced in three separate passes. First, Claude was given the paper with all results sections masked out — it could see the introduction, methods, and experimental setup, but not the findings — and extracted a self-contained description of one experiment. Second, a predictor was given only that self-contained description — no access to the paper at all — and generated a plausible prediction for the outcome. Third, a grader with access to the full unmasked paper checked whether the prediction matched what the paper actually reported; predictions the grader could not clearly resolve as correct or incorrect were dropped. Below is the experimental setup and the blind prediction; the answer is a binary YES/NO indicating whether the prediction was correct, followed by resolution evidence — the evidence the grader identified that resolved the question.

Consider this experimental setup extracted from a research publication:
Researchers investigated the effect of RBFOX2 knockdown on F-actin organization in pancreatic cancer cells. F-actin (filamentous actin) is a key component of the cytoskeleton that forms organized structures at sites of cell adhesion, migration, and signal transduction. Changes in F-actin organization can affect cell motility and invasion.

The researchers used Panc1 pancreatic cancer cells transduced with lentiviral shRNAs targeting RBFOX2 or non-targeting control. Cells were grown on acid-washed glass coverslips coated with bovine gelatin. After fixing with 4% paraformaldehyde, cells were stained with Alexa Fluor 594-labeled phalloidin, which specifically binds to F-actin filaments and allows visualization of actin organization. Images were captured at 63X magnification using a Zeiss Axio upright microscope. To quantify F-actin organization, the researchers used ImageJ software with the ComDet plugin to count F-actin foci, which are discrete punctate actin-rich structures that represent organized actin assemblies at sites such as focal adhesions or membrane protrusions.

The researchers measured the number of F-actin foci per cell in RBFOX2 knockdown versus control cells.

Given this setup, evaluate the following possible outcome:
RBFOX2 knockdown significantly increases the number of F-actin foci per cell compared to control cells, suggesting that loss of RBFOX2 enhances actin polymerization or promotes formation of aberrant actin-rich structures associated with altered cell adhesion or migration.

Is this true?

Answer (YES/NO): NO